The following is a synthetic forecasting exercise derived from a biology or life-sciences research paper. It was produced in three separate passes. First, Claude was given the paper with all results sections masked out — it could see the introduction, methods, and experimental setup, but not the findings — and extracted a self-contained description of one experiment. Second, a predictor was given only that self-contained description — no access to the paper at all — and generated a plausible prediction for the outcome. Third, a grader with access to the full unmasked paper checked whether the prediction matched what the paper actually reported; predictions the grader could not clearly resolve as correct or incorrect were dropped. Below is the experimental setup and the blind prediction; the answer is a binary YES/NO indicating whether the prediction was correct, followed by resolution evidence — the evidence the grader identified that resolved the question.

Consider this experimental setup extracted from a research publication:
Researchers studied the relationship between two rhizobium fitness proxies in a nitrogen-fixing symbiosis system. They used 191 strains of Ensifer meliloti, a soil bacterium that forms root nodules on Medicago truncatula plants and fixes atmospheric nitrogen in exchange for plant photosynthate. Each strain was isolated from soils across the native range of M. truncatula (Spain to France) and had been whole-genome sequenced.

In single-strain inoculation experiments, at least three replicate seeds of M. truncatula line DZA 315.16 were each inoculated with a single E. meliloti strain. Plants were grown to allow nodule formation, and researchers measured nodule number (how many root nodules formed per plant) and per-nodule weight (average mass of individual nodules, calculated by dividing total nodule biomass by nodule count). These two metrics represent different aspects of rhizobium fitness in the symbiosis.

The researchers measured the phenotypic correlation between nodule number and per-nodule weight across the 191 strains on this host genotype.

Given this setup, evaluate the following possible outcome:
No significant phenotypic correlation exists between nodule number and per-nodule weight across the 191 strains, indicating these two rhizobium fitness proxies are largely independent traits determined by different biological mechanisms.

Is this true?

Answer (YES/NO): NO